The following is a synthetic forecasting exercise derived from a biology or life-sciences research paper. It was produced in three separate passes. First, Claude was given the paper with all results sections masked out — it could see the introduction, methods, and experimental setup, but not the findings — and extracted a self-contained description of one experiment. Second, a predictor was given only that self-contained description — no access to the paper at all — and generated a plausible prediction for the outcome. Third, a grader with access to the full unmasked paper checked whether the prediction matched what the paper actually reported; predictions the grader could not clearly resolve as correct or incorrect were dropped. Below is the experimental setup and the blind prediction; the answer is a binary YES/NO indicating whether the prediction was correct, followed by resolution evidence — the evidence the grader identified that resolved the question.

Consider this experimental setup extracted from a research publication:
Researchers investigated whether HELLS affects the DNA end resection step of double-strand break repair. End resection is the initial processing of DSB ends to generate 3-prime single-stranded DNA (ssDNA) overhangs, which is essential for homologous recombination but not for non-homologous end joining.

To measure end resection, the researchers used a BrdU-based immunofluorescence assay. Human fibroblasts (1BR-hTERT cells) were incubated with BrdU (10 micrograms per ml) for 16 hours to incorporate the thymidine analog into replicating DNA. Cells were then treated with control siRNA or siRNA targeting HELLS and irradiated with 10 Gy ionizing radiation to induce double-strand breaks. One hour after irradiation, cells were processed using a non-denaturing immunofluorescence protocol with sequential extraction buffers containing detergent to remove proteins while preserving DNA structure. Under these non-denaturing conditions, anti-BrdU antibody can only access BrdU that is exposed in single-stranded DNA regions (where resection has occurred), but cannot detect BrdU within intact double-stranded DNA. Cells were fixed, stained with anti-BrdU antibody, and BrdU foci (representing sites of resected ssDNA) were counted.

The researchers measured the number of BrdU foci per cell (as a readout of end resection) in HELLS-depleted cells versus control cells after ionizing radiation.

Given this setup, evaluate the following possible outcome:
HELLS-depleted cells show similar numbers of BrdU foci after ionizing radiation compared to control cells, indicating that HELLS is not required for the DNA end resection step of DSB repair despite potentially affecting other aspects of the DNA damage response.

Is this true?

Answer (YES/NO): NO